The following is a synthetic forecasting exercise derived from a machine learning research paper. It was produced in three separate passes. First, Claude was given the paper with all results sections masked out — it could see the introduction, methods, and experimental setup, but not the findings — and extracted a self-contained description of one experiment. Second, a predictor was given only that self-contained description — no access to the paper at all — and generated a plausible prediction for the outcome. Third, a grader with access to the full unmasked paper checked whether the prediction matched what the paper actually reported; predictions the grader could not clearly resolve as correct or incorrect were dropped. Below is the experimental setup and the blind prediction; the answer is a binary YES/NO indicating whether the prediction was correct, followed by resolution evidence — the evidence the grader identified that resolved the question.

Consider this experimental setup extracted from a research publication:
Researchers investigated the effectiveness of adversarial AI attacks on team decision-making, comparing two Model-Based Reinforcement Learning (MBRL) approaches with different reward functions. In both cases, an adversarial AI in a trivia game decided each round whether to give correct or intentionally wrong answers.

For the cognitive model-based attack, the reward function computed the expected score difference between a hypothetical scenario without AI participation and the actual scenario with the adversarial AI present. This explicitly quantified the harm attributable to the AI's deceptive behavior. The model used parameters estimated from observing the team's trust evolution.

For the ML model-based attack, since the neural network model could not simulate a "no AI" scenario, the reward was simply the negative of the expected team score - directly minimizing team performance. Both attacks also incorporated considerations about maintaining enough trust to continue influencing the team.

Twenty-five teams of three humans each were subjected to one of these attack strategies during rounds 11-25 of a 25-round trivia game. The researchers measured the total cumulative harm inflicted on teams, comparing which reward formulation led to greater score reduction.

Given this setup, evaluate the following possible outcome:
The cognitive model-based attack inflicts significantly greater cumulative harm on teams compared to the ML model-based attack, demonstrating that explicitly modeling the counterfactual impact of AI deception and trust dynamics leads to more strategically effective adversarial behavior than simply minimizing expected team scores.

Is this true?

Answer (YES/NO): NO